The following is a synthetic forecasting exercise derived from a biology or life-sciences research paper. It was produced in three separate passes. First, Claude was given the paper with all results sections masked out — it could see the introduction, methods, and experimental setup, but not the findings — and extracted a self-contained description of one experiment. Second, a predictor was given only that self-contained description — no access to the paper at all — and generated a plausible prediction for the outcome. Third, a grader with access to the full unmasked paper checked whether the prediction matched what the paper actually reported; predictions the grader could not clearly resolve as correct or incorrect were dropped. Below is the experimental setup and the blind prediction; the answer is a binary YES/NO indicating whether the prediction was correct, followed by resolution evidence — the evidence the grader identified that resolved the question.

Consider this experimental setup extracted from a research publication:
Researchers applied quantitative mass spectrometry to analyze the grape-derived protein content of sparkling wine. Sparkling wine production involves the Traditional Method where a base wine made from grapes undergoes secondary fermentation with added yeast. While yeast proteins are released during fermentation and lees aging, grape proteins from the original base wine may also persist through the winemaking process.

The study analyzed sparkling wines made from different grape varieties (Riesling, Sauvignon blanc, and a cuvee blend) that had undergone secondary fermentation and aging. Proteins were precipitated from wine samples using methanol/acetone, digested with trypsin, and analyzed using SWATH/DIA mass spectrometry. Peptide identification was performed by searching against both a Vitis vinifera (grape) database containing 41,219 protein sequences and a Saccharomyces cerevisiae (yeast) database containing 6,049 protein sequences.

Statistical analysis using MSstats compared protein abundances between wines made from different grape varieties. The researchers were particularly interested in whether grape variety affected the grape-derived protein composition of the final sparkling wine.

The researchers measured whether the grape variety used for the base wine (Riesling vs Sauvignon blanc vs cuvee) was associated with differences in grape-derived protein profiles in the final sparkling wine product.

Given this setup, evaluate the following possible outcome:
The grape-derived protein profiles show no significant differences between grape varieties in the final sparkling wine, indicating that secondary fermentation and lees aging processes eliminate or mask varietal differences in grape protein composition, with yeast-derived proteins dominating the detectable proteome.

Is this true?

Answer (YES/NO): NO